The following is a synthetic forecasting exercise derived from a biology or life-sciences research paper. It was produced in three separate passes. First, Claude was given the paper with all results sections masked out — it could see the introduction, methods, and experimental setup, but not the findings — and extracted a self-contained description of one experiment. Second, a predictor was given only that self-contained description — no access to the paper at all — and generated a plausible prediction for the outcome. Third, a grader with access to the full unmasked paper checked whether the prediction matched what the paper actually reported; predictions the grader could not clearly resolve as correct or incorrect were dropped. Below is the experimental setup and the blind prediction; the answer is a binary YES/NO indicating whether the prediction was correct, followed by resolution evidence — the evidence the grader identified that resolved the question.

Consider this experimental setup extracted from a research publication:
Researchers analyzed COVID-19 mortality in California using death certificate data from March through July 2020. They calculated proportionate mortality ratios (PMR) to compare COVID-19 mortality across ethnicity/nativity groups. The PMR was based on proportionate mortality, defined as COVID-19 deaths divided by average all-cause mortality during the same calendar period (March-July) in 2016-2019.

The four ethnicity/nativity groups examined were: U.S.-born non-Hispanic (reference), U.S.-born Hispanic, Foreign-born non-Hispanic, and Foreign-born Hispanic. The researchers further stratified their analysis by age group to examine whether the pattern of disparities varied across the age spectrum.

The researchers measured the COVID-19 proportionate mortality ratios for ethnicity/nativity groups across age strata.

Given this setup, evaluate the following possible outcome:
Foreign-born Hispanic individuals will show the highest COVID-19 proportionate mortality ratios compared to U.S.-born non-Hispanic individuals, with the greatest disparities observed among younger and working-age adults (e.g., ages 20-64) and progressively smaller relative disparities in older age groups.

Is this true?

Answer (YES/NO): YES